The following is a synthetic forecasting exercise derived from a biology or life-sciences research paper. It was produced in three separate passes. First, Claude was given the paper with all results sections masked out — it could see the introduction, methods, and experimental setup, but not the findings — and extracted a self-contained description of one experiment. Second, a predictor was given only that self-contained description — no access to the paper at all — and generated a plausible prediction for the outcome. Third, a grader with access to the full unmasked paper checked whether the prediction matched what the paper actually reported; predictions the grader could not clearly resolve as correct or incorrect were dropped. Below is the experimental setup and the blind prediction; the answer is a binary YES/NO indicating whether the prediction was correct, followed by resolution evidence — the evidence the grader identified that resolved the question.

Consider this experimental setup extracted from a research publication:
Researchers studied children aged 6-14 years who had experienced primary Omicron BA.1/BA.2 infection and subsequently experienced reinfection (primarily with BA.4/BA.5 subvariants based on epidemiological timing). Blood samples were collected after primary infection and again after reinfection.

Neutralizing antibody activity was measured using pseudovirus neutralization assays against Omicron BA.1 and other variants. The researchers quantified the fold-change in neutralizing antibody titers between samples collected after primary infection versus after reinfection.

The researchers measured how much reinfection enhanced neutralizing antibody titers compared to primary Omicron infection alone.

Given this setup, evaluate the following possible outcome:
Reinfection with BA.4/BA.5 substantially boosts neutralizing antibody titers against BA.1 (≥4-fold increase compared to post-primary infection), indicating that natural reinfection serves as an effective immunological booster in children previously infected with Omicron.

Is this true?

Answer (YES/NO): YES